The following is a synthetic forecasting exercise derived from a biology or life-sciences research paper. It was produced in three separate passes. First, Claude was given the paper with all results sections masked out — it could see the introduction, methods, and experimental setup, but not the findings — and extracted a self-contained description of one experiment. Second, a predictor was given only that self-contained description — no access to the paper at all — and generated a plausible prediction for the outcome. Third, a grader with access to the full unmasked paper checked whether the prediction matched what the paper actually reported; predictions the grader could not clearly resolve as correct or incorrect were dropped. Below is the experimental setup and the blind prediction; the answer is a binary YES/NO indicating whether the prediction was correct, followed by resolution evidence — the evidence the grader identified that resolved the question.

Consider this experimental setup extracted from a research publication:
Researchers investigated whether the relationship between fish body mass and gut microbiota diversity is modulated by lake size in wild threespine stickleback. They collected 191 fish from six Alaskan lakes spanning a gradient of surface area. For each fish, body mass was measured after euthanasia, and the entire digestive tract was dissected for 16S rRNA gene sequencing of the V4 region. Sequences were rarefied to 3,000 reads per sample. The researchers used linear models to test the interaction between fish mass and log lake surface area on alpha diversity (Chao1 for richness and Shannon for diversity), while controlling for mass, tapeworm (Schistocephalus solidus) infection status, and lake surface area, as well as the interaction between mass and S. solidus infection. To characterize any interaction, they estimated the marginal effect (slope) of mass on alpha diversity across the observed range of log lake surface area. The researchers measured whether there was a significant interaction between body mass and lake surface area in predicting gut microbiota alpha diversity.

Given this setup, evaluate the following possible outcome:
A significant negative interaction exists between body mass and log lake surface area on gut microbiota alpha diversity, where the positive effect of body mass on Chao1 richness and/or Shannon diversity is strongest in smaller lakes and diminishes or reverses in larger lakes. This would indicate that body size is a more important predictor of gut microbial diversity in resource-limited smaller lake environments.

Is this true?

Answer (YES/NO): NO